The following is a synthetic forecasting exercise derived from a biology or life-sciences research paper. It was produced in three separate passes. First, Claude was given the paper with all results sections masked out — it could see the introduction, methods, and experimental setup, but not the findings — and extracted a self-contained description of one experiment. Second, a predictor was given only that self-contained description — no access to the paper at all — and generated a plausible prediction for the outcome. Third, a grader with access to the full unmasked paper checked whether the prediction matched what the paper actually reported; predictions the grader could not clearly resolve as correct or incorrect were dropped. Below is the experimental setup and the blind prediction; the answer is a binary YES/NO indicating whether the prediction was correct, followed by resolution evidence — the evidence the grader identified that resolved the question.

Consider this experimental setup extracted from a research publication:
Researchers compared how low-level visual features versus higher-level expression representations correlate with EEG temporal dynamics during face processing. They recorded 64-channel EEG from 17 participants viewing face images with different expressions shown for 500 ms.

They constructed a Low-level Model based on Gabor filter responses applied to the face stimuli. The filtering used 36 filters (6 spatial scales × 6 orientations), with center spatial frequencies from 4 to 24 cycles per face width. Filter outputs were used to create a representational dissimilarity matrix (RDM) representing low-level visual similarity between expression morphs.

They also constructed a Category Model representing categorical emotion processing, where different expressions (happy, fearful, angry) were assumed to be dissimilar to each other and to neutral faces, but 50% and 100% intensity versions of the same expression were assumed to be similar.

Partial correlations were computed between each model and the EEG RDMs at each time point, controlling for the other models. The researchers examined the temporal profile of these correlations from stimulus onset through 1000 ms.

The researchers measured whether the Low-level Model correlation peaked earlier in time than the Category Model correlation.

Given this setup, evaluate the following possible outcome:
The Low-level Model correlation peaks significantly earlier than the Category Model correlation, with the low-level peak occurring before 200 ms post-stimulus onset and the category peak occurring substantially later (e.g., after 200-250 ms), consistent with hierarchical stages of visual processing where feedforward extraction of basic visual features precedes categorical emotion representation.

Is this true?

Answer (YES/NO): NO